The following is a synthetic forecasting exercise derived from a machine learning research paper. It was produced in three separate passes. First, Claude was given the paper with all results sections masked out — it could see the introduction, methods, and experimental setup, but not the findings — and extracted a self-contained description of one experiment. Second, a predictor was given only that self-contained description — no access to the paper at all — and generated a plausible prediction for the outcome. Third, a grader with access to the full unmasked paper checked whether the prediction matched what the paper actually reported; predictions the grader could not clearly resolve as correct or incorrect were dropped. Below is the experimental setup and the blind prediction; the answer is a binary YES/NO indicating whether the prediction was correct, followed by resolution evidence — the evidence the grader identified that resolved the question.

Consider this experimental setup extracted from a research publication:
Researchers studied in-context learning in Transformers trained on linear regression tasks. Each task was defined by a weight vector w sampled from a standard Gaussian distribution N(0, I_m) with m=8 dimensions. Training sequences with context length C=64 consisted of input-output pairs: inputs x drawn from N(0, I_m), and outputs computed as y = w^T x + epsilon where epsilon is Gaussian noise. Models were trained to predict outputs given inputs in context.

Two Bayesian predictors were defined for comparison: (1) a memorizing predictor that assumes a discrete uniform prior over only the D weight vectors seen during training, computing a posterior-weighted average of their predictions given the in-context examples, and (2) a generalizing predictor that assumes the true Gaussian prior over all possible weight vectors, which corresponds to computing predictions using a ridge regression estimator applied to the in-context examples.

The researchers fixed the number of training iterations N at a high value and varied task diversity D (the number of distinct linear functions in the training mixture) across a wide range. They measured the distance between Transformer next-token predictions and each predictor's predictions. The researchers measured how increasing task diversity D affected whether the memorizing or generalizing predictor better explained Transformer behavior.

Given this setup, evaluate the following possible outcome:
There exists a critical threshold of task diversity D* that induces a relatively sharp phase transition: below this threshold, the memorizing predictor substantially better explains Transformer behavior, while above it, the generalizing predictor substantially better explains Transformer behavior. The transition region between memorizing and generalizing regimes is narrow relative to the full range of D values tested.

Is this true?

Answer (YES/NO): YES